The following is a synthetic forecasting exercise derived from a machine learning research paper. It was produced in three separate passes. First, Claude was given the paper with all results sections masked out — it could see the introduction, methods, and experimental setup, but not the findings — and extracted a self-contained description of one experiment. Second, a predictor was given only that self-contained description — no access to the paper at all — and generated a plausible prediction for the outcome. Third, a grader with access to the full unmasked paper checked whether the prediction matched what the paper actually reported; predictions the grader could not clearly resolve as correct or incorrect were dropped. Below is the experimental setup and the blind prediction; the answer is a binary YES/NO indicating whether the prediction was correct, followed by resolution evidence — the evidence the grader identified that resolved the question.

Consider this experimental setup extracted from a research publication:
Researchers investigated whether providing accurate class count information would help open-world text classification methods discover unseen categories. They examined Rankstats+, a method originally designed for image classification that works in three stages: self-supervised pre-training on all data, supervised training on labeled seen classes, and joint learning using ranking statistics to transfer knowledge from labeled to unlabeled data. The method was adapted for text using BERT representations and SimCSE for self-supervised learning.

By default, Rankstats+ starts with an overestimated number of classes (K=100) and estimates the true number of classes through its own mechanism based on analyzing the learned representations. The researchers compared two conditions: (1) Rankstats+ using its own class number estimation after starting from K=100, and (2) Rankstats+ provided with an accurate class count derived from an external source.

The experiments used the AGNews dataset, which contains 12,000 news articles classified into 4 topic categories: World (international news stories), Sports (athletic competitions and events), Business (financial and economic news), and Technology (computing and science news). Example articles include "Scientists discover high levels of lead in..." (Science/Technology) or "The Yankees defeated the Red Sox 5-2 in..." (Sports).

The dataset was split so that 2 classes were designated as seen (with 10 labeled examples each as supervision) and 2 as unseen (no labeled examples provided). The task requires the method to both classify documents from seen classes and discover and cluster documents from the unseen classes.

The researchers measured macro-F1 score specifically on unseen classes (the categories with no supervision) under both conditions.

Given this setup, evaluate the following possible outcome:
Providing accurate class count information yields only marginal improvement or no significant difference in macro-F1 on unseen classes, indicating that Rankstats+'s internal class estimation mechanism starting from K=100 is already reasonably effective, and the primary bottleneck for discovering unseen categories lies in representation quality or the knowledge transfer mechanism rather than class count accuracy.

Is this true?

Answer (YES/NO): NO